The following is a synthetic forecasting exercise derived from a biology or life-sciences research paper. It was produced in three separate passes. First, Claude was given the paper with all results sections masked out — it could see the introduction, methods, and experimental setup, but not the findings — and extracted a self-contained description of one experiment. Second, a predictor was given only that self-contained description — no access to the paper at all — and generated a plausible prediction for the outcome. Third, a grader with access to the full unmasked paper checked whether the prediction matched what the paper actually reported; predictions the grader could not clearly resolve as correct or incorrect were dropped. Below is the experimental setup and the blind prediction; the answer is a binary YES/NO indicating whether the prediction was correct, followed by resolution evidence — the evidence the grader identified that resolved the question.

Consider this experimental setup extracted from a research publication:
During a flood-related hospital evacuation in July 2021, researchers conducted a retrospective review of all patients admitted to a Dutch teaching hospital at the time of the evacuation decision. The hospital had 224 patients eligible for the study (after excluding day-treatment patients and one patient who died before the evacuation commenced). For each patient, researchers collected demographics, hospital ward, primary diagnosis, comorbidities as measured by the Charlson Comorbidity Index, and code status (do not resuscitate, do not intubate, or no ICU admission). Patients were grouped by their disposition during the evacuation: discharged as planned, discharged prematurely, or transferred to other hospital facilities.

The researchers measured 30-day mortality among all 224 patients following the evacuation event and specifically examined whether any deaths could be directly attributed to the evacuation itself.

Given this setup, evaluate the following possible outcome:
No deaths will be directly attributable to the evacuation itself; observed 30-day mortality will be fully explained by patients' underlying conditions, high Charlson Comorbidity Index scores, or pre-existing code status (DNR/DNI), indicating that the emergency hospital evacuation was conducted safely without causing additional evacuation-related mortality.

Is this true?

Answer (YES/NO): YES